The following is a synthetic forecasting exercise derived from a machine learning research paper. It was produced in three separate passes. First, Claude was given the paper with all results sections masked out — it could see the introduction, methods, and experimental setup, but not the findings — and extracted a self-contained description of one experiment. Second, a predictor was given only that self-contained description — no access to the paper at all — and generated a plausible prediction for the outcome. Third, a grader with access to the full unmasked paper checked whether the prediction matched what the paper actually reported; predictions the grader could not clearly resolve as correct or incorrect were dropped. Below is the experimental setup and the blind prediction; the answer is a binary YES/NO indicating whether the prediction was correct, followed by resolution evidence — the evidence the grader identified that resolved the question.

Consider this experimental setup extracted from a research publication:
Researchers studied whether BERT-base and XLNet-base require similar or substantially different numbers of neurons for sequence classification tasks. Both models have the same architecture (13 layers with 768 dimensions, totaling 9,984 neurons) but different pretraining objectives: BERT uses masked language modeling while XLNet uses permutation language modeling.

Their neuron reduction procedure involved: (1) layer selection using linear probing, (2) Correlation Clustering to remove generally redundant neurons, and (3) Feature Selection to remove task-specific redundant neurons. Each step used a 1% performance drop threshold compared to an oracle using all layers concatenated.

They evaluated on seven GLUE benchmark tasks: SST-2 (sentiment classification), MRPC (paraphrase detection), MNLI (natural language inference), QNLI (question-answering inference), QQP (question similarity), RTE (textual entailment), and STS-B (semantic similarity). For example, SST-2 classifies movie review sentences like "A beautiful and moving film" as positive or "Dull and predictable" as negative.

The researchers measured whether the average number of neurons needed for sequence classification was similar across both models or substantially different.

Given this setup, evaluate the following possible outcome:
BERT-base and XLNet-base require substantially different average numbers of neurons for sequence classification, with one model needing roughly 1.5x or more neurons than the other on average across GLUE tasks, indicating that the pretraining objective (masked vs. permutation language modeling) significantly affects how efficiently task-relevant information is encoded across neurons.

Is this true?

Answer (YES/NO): NO